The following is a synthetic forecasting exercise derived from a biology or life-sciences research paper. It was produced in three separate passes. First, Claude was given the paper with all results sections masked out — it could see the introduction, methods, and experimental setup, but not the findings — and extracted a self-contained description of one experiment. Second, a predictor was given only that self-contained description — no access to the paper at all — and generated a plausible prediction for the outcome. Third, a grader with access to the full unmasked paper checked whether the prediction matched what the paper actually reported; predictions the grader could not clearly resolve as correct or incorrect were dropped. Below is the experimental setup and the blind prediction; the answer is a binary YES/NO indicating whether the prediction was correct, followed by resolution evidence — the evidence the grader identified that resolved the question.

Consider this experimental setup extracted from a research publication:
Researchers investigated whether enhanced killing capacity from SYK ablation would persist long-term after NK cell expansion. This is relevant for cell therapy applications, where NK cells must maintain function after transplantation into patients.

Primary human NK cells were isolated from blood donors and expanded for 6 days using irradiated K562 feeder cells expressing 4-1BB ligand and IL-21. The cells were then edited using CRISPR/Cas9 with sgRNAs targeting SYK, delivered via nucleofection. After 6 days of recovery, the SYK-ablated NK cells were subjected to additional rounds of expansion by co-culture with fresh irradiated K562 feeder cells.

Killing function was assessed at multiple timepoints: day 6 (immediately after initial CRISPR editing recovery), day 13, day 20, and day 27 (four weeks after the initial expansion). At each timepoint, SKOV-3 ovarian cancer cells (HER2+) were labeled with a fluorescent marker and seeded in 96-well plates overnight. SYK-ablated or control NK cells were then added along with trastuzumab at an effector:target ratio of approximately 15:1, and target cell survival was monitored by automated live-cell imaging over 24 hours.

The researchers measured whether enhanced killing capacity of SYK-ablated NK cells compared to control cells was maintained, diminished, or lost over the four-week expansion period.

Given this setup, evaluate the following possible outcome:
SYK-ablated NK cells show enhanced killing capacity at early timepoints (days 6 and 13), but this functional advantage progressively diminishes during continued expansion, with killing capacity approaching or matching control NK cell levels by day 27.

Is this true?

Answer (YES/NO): NO